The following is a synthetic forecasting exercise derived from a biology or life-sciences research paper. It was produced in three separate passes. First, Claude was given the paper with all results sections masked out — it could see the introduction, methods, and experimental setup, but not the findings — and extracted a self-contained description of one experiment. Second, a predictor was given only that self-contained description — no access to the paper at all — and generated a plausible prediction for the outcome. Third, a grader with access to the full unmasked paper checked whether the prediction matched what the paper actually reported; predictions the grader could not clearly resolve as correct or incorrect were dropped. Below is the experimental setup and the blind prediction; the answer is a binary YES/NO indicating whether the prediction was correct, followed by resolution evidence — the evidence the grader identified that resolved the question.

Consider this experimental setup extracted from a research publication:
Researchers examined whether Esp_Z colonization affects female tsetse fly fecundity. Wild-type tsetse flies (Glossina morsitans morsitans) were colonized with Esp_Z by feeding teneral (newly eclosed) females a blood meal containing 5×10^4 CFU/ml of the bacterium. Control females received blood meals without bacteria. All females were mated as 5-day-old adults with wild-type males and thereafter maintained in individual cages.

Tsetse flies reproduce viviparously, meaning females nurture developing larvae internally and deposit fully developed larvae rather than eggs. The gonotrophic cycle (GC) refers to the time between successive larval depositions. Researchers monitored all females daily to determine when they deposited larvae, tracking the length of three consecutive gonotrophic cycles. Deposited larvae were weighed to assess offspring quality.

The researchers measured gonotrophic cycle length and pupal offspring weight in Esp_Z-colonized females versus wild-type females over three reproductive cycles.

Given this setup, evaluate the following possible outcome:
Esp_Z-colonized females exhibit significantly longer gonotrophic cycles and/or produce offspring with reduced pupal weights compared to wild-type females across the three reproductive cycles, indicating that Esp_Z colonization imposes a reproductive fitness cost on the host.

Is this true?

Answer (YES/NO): NO